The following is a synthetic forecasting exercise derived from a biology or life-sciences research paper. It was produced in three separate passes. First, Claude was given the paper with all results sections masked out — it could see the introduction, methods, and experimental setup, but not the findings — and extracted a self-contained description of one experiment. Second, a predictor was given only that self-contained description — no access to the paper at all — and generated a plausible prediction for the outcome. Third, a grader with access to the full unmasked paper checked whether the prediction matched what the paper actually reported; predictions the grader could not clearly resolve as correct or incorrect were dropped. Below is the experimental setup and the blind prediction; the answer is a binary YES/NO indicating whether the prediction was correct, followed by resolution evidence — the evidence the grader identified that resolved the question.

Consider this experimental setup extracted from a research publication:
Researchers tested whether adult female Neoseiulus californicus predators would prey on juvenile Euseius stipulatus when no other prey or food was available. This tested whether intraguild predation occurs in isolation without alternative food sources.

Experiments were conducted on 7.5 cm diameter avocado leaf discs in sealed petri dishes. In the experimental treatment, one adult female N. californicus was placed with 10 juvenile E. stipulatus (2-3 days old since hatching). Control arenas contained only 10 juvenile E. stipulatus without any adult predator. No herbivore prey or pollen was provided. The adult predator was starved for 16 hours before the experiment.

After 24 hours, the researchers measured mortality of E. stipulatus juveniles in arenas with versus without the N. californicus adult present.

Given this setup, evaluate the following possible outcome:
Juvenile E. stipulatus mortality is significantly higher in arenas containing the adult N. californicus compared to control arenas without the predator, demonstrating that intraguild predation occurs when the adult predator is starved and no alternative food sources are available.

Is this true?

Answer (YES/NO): NO